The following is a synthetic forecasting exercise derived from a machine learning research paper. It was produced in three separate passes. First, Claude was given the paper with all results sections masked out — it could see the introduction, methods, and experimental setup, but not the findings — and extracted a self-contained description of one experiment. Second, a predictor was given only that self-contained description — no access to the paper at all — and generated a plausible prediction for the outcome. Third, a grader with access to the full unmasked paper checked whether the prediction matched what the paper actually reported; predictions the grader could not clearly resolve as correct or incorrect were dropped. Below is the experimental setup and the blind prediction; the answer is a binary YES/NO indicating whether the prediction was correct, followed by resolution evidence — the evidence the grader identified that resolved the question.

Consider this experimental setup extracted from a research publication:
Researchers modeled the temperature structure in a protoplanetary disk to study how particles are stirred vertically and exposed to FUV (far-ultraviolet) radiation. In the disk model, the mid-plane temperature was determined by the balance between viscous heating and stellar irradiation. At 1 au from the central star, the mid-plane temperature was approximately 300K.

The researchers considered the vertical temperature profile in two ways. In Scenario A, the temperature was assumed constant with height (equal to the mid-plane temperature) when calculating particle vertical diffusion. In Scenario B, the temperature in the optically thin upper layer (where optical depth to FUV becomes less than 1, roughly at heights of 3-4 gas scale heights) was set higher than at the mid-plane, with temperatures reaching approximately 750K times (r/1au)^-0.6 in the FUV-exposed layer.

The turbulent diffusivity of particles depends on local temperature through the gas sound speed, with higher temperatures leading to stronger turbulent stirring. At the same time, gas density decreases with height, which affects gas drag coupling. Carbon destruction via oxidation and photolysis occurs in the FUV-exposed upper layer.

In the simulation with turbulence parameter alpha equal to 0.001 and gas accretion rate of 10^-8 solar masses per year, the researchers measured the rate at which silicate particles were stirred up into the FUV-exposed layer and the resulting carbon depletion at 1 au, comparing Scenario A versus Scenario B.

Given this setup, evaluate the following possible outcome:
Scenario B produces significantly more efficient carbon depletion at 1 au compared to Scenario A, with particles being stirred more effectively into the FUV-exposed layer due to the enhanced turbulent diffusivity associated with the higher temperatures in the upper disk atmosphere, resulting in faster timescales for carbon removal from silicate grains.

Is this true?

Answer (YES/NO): YES